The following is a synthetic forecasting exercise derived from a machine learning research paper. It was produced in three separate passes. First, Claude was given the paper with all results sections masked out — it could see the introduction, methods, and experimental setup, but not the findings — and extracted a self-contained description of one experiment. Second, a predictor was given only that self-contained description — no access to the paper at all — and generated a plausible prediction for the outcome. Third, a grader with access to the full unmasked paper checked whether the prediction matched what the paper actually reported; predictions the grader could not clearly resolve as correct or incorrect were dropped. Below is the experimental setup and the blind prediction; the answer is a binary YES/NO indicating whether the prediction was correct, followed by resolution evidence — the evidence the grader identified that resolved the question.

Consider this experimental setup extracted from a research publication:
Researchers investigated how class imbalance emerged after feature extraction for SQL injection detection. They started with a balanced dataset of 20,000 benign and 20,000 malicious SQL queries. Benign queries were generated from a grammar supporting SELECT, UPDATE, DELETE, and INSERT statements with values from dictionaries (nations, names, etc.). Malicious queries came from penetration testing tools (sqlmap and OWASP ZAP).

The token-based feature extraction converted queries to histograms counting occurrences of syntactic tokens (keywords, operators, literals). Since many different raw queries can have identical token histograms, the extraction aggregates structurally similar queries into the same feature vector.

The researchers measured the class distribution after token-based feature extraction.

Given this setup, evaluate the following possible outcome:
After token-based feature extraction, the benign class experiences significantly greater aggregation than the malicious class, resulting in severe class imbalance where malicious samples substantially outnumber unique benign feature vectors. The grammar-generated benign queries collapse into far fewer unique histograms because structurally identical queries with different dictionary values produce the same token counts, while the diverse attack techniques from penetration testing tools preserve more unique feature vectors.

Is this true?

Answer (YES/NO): YES